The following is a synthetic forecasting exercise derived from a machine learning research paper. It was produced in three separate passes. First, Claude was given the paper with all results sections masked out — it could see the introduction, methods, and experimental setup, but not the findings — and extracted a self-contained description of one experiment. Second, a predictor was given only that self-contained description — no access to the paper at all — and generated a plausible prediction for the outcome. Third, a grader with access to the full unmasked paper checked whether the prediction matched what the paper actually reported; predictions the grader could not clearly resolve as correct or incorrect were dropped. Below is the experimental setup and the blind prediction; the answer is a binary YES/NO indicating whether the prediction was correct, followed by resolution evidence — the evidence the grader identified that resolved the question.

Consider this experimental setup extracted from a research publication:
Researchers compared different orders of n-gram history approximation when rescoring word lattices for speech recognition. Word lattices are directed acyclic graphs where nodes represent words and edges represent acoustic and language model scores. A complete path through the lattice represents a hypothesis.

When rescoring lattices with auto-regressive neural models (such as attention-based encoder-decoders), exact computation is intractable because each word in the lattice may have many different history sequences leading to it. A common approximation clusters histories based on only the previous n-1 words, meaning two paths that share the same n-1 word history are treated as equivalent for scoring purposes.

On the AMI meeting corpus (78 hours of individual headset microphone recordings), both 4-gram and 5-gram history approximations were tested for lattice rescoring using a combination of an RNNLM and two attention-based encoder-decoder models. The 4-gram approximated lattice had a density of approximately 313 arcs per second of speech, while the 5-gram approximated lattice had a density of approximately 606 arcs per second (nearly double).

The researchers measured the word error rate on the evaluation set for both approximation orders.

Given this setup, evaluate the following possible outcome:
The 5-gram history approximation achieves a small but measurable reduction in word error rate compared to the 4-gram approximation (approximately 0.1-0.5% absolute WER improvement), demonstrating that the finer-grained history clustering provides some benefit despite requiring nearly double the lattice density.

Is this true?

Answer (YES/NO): NO